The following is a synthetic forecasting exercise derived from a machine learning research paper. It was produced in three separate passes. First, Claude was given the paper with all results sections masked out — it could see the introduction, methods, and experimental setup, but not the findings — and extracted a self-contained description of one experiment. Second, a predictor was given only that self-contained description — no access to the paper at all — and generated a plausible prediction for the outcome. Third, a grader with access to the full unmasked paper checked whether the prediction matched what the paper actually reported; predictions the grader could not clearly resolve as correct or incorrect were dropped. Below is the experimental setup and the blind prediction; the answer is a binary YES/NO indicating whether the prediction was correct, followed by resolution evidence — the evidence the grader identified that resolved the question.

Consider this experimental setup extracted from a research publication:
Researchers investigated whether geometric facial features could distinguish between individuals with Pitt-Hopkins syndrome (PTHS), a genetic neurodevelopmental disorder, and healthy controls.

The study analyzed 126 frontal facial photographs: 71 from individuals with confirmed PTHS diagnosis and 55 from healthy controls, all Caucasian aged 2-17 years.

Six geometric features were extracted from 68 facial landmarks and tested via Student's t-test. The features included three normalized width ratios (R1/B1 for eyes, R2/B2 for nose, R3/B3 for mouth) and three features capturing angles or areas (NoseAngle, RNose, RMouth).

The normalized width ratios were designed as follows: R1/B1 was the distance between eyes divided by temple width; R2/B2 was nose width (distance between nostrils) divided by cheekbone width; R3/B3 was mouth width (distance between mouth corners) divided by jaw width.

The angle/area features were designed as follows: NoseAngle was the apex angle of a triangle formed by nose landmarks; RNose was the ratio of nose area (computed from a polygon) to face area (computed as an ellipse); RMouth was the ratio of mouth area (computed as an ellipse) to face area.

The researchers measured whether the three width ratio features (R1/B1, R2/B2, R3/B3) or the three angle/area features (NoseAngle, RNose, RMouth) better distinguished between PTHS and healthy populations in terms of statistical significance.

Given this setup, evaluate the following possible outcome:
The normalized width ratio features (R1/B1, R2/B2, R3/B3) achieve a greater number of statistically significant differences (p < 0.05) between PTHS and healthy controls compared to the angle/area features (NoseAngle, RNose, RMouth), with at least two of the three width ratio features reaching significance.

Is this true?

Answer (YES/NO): NO